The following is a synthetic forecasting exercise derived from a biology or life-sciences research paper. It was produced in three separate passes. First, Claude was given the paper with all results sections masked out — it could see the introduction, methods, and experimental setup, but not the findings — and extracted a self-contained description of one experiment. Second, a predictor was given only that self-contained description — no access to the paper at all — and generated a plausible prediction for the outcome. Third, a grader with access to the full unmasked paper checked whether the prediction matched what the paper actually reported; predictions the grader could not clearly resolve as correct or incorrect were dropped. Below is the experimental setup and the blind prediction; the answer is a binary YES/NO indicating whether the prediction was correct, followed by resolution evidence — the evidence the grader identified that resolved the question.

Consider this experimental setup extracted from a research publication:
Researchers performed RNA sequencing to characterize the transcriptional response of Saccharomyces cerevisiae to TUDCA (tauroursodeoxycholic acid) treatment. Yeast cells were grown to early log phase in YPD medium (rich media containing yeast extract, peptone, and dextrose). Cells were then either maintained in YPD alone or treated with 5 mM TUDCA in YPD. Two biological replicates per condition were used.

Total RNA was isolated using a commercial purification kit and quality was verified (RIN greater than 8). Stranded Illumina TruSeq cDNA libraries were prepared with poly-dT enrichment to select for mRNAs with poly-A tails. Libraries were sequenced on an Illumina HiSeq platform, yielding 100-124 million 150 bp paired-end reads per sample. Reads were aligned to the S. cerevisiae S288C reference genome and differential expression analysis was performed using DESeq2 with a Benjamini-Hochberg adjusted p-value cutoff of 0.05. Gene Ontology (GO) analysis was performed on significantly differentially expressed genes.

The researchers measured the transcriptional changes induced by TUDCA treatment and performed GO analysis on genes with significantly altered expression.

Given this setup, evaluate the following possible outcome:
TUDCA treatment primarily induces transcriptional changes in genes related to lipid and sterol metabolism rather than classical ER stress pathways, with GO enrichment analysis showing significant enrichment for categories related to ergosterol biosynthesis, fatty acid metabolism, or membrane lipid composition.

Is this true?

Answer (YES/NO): NO